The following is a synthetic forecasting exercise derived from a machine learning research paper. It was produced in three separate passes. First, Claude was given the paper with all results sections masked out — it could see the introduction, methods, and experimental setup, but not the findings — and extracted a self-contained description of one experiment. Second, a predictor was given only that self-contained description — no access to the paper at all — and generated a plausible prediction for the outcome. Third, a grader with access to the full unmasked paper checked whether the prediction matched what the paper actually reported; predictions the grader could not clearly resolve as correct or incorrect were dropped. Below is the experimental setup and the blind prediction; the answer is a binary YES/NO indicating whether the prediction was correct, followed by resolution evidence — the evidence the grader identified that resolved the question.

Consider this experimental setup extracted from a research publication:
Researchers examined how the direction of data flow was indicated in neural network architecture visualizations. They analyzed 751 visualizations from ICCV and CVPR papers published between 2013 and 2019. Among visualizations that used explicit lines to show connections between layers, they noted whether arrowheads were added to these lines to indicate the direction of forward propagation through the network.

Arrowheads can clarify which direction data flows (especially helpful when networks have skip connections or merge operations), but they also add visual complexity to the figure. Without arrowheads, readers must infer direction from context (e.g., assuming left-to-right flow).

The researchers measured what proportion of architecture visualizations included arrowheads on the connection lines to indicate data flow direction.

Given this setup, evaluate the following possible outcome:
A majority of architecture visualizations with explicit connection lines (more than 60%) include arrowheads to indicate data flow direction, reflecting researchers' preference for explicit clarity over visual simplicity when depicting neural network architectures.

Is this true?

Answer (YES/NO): YES